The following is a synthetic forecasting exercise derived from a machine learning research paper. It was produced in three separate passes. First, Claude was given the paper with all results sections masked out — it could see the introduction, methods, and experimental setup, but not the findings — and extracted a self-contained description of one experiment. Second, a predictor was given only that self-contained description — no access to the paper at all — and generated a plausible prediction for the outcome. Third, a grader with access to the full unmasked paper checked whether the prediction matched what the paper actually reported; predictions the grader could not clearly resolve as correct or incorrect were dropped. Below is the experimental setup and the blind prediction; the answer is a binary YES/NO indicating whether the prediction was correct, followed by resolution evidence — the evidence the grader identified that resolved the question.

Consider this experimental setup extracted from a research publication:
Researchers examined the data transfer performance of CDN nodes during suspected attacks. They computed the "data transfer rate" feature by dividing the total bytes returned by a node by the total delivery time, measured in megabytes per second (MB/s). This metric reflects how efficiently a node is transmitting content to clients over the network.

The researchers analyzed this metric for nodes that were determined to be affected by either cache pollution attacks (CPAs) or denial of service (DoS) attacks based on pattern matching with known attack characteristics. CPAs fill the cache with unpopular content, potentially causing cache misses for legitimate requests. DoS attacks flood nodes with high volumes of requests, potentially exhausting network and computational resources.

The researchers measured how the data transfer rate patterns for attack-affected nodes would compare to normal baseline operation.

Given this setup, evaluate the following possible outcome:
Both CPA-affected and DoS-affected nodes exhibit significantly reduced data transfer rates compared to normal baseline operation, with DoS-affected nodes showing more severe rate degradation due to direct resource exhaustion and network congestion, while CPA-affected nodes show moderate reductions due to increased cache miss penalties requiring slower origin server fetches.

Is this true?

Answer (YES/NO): NO